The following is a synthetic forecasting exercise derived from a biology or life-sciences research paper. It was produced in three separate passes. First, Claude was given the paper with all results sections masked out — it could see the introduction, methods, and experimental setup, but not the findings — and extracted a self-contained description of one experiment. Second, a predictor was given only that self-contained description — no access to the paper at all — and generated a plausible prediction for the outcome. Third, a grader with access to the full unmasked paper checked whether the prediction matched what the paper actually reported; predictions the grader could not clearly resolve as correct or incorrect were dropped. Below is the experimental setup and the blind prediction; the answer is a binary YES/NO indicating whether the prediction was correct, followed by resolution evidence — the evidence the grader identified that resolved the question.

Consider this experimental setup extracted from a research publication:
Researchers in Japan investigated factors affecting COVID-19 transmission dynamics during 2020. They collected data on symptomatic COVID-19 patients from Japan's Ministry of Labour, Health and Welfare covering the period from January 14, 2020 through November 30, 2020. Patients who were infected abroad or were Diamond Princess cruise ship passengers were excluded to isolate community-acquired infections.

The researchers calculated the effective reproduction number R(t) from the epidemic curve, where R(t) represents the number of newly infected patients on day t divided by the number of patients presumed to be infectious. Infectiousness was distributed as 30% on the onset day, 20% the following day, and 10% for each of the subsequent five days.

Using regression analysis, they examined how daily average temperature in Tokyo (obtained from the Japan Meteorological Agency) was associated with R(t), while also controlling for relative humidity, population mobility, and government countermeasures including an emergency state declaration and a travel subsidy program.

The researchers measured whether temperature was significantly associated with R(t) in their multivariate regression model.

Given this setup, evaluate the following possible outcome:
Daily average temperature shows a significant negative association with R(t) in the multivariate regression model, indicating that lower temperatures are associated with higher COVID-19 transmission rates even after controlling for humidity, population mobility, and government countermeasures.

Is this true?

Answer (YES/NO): YES